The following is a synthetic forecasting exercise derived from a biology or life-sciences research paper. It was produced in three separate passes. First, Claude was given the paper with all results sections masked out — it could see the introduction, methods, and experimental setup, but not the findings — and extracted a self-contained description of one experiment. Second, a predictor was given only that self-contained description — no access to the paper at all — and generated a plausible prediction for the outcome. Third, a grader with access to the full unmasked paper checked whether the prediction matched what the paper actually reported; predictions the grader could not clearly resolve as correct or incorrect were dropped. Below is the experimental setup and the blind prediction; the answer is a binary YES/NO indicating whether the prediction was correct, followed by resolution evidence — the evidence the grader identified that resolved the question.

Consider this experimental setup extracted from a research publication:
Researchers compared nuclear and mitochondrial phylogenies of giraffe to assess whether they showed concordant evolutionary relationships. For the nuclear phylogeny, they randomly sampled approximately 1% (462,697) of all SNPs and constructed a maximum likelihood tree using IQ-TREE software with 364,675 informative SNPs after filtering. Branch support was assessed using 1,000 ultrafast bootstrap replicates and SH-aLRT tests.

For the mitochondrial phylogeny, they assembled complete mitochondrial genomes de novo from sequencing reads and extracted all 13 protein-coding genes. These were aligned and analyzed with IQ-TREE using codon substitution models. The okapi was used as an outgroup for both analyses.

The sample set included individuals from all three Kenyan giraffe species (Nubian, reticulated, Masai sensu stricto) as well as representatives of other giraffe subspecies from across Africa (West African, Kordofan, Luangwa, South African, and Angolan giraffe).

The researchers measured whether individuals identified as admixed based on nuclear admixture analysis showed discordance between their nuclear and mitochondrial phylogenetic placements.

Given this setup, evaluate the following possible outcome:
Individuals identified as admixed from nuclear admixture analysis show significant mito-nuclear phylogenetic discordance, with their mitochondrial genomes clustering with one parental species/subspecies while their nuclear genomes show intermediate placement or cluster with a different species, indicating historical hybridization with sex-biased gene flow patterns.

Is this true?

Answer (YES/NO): YES